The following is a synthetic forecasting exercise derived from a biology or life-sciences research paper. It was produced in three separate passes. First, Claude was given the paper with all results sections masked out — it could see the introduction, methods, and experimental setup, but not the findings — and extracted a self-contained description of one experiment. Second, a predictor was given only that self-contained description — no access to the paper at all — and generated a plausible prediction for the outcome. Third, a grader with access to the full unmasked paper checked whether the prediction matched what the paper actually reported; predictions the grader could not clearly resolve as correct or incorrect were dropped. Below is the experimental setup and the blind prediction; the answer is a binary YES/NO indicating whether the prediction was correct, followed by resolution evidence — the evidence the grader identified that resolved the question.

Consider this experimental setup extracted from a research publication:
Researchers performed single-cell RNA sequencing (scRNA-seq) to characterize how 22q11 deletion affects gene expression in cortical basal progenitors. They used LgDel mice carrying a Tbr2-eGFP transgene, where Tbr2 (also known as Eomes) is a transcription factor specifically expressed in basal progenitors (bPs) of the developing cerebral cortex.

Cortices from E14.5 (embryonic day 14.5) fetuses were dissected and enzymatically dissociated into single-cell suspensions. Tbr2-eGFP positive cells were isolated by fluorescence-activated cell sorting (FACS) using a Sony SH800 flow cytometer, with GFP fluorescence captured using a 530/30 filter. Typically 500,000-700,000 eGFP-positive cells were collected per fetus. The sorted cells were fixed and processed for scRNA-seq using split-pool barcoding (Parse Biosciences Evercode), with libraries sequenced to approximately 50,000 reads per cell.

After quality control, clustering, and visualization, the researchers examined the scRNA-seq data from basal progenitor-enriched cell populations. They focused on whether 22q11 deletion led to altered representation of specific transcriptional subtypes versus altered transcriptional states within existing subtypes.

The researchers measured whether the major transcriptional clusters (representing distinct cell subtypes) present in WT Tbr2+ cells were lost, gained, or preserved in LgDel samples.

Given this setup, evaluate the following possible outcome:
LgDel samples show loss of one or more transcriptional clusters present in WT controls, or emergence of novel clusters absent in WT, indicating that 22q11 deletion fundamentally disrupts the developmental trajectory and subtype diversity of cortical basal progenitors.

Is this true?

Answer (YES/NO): NO